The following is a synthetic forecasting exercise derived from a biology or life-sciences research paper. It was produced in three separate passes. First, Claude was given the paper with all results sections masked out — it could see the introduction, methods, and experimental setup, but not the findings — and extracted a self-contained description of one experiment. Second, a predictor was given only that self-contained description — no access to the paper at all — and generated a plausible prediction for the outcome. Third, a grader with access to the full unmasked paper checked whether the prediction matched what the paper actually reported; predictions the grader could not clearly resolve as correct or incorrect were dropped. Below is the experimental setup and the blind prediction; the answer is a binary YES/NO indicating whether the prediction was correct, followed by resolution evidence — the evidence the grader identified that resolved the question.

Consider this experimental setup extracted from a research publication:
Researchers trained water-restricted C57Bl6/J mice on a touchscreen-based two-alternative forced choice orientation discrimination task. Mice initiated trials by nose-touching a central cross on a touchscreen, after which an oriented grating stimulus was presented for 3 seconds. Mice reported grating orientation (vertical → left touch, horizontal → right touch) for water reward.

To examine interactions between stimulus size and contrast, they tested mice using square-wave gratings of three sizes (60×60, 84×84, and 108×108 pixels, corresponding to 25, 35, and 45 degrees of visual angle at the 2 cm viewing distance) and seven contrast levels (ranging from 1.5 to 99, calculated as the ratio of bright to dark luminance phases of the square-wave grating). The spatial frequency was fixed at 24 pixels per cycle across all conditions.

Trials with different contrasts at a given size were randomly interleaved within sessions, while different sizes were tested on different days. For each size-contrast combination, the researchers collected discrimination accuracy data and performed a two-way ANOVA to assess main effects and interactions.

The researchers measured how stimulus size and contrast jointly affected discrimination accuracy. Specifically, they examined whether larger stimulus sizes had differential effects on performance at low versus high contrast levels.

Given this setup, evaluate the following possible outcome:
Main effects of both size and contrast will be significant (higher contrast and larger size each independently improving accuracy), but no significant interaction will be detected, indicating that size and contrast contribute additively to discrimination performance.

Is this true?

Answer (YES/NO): YES